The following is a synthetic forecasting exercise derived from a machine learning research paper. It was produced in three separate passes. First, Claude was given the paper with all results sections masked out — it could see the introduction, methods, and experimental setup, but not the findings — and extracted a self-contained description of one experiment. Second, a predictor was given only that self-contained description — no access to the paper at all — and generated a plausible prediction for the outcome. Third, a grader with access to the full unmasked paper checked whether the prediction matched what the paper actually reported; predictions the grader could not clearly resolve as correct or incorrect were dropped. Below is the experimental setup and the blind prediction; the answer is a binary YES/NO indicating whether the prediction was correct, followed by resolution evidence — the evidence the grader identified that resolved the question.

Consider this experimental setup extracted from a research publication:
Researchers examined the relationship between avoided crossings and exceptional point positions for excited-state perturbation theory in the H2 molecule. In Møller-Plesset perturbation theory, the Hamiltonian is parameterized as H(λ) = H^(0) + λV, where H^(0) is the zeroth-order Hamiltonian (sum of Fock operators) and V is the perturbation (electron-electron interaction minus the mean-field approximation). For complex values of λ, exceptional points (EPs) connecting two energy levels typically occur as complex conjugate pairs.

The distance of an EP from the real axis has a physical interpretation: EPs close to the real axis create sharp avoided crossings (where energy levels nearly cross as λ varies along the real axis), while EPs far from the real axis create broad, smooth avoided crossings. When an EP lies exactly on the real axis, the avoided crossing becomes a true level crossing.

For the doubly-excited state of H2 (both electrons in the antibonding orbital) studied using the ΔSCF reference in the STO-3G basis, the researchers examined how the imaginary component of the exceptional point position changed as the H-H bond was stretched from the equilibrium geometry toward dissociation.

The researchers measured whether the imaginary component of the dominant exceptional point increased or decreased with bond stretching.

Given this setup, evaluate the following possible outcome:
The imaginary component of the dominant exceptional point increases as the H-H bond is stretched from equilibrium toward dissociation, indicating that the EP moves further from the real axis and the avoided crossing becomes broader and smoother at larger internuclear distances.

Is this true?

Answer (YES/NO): NO